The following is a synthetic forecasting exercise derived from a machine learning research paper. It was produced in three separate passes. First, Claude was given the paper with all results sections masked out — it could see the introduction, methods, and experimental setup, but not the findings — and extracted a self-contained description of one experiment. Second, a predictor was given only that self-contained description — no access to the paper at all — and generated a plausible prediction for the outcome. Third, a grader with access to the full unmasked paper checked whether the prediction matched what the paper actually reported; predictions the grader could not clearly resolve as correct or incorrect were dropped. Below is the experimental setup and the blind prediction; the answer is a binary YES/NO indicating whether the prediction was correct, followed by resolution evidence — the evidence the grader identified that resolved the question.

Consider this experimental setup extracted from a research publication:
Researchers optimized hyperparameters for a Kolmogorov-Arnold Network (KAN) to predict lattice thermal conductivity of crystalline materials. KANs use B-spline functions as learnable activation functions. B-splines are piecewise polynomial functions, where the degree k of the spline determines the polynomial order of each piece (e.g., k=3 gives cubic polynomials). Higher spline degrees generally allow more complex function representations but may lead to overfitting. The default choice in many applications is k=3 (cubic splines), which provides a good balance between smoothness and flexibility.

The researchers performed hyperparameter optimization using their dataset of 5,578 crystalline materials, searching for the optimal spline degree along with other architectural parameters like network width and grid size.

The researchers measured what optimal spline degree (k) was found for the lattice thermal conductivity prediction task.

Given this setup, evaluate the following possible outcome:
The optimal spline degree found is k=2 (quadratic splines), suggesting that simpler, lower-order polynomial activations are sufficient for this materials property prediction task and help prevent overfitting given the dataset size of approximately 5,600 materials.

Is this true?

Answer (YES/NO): NO